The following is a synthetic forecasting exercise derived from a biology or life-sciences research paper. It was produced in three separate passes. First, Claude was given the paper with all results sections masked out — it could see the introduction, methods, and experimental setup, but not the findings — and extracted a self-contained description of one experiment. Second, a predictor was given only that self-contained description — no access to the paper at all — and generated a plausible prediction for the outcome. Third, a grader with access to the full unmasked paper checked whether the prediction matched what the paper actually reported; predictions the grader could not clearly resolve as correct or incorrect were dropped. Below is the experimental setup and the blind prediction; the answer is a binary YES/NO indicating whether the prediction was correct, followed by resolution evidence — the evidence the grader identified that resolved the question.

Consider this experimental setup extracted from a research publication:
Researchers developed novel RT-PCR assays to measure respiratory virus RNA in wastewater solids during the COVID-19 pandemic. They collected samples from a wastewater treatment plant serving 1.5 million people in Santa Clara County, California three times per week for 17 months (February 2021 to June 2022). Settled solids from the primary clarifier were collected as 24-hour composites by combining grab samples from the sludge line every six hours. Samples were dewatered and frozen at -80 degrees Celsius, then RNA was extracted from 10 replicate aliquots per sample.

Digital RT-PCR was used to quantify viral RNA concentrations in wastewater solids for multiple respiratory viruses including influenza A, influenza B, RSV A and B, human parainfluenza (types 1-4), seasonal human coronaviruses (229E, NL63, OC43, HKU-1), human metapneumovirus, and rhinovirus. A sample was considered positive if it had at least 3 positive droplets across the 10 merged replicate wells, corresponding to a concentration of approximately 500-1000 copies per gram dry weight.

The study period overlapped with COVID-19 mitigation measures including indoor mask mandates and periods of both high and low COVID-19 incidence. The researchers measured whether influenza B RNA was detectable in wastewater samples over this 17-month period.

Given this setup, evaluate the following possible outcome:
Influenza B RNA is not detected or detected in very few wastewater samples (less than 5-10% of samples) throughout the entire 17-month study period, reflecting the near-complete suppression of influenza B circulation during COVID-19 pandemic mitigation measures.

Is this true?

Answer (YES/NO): YES